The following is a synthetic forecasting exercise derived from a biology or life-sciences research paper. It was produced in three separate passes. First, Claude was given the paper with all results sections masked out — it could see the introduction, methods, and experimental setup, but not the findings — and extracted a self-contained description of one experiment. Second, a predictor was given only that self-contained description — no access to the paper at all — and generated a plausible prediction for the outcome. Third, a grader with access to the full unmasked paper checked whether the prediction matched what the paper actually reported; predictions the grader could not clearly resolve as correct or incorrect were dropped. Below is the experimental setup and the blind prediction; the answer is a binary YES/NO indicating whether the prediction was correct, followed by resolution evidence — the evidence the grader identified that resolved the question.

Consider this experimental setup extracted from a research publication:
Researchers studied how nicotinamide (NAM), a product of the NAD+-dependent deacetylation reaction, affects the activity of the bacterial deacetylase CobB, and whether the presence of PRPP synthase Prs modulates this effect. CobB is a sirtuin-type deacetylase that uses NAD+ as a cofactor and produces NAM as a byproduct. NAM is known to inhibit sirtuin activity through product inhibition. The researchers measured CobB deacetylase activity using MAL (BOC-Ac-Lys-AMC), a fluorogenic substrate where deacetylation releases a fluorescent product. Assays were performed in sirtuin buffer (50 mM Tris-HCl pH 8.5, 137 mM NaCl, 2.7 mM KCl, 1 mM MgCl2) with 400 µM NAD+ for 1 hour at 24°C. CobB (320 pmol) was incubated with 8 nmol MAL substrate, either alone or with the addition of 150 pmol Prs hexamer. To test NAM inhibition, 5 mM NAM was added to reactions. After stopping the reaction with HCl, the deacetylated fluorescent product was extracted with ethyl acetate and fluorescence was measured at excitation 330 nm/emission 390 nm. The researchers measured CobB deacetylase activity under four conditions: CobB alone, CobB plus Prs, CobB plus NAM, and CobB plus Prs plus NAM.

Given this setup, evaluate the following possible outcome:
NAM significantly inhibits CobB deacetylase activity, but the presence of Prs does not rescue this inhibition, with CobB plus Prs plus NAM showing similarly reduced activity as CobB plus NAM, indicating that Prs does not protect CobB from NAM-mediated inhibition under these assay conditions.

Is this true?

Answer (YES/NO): NO